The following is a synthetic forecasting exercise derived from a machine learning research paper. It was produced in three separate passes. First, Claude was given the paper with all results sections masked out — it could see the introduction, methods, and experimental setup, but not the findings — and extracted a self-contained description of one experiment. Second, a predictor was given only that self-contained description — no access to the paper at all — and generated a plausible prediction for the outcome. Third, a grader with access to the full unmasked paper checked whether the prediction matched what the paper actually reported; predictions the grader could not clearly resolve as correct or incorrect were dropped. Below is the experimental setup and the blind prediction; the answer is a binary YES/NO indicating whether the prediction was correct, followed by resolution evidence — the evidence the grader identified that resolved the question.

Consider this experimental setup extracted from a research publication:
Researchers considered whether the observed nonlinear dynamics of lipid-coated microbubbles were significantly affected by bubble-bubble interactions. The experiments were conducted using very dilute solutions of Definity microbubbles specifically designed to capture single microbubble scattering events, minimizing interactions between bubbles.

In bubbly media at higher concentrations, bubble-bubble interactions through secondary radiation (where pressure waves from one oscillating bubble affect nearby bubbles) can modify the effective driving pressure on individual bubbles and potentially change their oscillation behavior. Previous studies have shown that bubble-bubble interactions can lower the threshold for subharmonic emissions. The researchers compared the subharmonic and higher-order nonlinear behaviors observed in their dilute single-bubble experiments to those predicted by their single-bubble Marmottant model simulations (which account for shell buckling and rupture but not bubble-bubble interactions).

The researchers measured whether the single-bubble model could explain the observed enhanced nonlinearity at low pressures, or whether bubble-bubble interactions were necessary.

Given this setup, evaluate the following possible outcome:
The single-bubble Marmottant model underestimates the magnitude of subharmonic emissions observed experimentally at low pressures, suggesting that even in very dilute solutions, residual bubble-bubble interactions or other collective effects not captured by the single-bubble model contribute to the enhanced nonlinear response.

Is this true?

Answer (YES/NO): NO